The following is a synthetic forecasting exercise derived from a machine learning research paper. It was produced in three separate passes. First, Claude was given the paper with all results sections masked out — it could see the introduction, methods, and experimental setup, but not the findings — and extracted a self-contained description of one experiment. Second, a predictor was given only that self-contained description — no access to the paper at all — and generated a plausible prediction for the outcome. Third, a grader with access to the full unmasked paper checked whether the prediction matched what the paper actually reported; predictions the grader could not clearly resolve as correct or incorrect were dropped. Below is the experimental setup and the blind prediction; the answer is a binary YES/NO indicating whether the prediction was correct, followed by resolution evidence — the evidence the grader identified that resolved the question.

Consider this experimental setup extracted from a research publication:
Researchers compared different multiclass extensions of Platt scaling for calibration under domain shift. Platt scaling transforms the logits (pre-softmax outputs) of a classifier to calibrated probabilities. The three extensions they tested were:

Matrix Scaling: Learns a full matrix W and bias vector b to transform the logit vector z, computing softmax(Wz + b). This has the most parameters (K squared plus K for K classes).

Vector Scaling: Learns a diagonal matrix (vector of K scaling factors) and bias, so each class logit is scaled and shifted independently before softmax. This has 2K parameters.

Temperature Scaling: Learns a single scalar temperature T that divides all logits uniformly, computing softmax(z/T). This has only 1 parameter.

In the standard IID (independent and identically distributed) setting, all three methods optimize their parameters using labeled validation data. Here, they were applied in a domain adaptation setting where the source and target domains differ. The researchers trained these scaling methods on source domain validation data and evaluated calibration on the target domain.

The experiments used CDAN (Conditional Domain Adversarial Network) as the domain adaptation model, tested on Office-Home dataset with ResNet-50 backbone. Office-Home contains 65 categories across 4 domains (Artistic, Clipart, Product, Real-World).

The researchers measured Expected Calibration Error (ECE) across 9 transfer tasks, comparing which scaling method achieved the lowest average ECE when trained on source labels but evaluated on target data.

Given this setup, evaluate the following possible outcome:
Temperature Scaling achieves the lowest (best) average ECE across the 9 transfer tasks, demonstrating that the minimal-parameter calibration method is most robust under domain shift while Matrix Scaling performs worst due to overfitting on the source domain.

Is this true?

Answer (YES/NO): YES